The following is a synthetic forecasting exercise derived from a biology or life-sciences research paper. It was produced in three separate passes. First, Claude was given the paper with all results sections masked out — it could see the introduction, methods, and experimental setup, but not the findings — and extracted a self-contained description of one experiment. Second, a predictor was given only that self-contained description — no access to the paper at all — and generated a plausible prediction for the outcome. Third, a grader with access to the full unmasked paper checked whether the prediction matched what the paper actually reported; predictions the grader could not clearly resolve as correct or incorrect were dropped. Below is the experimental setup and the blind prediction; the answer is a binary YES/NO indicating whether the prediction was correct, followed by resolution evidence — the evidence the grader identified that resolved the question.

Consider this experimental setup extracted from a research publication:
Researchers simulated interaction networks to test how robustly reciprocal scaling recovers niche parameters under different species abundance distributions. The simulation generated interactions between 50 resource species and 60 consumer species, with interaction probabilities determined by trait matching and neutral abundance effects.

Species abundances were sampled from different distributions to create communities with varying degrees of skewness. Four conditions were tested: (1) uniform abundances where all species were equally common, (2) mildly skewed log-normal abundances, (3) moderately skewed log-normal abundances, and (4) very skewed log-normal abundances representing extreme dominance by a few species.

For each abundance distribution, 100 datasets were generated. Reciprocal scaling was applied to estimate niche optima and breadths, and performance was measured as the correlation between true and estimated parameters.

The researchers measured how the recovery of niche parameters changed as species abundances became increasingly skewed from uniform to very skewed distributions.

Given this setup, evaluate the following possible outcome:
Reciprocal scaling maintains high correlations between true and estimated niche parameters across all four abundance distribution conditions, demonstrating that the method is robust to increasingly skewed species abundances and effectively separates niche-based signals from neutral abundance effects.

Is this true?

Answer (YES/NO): NO